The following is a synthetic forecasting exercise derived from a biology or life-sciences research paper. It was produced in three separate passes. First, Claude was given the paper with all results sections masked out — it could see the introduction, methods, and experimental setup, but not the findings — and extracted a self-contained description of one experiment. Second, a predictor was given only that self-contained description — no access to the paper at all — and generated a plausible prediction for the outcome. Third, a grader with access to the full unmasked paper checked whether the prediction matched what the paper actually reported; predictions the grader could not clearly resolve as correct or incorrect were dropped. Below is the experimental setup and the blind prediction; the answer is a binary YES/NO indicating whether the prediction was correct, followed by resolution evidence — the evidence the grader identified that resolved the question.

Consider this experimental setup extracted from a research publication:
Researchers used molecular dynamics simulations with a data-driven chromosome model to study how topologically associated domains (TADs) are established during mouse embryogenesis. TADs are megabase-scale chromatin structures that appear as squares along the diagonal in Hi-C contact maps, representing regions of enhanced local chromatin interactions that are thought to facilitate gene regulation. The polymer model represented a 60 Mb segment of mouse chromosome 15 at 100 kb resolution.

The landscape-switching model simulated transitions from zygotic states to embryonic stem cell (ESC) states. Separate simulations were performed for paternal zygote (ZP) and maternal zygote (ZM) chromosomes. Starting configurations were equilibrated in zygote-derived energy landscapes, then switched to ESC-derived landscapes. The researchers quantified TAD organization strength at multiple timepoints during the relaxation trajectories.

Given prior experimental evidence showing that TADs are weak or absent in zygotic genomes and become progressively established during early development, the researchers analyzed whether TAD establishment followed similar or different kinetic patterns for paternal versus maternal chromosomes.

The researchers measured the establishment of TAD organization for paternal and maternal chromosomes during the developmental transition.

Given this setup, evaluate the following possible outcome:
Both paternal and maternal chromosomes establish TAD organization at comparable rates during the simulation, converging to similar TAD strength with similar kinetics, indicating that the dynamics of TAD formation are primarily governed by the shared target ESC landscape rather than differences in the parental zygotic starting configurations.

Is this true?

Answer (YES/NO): YES